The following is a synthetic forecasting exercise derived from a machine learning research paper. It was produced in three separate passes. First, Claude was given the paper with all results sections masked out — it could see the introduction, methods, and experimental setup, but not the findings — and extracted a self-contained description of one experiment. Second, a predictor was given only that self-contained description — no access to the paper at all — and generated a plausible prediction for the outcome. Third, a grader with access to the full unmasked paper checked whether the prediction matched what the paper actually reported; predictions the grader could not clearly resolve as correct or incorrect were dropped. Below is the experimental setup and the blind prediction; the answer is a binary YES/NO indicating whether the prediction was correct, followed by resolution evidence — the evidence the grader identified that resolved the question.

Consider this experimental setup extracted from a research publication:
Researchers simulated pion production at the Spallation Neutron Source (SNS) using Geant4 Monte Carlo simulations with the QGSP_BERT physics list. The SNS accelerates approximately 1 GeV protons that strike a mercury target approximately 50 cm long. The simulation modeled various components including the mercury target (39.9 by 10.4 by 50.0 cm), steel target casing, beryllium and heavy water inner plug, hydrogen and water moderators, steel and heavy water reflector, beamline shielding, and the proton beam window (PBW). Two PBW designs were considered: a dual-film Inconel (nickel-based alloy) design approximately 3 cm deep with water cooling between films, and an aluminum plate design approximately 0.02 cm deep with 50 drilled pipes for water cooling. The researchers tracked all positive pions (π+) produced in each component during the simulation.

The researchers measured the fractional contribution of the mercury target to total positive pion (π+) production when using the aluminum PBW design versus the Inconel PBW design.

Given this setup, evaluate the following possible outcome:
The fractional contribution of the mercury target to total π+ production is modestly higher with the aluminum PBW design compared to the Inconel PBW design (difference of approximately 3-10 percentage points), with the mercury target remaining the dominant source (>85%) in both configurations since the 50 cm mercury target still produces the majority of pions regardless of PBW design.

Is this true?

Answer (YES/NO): YES